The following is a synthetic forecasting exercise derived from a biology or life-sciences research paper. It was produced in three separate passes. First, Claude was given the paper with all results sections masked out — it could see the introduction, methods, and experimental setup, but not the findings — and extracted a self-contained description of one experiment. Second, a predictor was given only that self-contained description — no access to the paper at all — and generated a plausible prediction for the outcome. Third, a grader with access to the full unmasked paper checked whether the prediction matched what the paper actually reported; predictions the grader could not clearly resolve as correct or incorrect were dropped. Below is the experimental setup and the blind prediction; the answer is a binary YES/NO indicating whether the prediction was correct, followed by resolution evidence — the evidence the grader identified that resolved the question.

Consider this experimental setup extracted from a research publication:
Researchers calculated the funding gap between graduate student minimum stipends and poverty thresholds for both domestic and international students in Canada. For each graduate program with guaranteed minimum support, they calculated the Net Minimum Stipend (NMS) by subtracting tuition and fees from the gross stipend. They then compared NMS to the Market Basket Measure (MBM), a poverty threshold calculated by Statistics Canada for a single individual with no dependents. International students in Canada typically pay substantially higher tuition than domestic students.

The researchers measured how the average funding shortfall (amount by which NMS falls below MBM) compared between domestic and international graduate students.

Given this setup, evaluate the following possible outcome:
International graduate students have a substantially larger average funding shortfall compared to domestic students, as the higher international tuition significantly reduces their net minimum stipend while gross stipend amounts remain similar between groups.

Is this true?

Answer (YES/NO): YES